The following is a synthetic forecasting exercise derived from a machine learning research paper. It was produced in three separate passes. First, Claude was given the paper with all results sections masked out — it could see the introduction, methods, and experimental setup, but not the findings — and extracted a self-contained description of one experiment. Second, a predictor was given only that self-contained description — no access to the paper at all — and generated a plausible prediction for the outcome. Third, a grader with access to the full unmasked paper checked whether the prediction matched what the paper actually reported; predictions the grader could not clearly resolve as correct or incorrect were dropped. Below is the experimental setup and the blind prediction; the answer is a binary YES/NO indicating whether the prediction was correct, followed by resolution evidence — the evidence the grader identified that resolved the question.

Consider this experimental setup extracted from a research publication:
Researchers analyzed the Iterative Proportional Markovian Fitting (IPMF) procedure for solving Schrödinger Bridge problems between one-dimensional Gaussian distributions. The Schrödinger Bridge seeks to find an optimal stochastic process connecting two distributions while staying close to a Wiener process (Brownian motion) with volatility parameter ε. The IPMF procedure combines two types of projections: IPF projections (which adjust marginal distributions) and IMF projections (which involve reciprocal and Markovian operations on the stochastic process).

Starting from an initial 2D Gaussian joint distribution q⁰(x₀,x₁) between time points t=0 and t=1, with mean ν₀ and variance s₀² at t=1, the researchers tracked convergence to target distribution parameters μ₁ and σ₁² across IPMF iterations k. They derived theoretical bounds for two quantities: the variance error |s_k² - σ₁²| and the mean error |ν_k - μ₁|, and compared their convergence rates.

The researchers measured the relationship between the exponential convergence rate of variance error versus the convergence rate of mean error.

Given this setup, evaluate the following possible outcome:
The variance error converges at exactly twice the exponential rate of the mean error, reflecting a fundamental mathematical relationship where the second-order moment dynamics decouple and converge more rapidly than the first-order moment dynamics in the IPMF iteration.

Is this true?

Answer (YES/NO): YES